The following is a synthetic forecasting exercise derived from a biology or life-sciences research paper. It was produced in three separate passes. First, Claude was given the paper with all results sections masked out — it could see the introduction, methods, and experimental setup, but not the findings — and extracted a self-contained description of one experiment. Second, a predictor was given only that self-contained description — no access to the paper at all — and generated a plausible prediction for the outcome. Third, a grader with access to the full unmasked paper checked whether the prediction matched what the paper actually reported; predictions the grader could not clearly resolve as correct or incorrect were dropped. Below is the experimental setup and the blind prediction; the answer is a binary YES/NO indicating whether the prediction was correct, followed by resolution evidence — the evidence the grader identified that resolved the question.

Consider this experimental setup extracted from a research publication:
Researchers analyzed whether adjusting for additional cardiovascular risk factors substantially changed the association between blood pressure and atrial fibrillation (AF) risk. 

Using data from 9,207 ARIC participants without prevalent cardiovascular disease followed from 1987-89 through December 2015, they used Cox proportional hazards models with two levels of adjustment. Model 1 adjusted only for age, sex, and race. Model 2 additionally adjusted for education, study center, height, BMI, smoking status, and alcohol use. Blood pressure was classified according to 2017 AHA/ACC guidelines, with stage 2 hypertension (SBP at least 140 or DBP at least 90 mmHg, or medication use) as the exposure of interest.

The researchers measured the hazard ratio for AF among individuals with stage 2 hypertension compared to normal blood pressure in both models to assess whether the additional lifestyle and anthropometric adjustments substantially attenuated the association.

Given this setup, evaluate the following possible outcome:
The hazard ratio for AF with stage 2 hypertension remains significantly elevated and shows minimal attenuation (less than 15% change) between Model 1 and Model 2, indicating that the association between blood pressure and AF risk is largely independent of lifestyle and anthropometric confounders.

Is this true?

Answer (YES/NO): YES